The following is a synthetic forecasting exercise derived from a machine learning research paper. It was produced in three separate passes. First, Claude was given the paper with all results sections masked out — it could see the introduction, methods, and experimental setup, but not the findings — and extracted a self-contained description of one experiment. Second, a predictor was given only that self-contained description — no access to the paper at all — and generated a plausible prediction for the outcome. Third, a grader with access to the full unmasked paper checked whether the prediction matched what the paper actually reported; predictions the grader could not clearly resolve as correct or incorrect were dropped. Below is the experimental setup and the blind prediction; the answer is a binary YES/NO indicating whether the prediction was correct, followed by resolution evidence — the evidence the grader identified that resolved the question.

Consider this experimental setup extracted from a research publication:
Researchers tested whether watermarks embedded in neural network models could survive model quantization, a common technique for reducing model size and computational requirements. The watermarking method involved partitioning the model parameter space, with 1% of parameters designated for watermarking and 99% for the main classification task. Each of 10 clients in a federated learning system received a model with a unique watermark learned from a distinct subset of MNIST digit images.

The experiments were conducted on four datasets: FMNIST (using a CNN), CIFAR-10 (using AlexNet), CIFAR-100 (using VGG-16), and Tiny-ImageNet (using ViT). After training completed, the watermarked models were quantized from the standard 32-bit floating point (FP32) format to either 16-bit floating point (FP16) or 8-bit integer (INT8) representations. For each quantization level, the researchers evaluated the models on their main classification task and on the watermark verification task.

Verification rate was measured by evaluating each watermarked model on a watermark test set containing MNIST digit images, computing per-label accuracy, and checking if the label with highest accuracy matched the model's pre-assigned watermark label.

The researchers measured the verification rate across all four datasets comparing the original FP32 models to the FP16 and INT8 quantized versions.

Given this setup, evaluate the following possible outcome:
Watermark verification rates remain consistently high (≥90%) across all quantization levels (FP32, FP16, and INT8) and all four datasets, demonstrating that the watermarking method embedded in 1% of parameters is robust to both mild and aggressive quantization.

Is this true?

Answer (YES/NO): YES